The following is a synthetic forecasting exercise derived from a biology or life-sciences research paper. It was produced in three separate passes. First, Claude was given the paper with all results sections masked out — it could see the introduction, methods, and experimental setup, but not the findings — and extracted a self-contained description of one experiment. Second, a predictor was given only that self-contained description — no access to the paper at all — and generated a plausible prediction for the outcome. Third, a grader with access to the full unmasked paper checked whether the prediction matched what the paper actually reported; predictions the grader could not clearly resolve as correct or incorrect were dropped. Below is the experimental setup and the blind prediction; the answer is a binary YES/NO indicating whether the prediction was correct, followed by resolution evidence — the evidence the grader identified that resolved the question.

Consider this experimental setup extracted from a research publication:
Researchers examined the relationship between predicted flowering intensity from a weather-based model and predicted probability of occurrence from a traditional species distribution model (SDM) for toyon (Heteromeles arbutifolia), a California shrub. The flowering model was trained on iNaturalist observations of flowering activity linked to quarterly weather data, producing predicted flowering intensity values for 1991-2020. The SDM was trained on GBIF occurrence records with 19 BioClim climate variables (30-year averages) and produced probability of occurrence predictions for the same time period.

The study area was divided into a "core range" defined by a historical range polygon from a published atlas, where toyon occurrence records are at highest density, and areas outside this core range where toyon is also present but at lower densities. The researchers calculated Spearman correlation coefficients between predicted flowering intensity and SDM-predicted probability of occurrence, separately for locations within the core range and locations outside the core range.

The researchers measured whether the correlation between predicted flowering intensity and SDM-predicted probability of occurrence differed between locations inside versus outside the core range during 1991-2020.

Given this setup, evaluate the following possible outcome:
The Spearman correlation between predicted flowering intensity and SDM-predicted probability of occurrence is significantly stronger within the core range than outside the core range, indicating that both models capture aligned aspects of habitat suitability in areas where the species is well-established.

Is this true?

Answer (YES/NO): NO